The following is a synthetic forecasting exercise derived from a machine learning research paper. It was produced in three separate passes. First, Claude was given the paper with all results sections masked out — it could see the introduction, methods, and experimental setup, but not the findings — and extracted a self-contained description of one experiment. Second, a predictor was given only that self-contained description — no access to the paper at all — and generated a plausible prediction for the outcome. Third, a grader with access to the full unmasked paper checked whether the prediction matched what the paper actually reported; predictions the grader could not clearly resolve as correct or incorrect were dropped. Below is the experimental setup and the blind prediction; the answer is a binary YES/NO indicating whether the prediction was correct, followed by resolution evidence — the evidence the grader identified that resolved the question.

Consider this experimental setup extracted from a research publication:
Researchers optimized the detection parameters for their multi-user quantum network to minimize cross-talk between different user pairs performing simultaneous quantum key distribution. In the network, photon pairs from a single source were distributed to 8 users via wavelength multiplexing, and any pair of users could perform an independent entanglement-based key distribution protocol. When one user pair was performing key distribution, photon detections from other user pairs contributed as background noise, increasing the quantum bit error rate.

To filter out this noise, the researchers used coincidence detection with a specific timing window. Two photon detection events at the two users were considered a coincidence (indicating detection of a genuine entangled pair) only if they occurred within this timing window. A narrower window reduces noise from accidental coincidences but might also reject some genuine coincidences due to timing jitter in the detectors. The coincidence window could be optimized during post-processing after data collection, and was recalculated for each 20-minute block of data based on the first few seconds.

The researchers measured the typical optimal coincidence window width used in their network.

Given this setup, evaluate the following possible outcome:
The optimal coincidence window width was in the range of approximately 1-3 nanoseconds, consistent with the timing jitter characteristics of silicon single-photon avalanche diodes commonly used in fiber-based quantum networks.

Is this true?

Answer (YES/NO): NO